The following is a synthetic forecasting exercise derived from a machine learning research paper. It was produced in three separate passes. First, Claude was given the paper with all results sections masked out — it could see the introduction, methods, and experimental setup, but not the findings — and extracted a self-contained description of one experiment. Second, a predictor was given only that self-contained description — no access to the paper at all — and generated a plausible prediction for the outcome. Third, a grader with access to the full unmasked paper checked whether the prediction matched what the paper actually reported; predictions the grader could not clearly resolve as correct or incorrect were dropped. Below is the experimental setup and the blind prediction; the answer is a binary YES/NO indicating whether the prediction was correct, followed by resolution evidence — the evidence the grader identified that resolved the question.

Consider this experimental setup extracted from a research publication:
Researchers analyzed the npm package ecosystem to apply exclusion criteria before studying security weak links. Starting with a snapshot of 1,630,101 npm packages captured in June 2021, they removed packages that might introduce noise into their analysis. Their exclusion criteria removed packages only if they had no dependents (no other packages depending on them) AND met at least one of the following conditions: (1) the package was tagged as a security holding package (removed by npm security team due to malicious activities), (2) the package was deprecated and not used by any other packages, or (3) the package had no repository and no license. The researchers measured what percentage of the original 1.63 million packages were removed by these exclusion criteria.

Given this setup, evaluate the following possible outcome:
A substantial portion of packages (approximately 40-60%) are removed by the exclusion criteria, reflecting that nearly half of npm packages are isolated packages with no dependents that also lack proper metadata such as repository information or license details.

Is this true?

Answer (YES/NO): NO